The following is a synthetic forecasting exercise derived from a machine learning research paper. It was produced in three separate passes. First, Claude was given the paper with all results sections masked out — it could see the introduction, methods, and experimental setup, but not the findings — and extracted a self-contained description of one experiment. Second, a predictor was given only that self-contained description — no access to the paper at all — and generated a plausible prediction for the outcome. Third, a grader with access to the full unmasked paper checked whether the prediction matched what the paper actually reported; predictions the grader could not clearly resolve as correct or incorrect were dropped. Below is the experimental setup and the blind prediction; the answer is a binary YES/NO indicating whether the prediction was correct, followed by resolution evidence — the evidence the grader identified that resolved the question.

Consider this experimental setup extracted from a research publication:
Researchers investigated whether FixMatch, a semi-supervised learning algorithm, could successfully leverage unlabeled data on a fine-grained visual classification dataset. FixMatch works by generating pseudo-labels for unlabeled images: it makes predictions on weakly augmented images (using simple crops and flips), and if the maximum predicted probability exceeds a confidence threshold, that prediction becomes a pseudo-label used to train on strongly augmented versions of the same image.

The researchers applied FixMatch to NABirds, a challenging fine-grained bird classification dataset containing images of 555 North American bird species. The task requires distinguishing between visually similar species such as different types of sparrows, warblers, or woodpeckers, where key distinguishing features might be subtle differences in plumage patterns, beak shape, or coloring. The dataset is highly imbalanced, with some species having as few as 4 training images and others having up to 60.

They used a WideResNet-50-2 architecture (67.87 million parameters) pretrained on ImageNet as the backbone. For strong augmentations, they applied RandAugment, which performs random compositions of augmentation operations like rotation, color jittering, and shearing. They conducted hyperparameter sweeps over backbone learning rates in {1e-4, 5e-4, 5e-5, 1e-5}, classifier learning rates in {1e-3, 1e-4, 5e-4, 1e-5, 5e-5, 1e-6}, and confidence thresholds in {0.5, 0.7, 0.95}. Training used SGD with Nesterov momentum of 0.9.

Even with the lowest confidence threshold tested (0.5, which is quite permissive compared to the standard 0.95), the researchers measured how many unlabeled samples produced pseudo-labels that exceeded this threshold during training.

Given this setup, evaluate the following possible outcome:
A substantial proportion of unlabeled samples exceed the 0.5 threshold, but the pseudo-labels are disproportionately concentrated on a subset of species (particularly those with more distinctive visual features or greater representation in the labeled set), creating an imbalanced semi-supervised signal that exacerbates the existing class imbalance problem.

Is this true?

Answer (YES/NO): NO